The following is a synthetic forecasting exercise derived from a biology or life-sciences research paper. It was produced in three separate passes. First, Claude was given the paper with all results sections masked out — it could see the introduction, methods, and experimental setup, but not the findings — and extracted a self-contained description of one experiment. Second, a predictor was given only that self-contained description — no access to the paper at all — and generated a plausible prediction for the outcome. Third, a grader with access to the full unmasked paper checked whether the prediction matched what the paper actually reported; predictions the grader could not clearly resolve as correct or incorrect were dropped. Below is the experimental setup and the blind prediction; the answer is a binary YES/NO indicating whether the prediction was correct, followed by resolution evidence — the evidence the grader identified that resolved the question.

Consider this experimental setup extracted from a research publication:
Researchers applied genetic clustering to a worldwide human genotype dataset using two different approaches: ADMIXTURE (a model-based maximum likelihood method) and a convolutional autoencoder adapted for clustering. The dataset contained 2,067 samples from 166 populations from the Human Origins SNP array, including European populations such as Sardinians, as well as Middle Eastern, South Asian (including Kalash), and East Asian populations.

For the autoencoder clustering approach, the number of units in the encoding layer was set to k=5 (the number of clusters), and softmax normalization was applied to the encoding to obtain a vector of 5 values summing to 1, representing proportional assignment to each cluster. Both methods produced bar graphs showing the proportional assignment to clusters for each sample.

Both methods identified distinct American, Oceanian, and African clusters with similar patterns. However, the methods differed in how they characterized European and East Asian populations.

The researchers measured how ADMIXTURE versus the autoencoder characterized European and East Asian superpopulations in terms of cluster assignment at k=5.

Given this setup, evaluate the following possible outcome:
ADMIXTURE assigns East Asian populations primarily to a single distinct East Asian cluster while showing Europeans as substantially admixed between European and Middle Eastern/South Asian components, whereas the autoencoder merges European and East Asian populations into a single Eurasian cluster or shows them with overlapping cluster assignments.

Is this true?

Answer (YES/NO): NO